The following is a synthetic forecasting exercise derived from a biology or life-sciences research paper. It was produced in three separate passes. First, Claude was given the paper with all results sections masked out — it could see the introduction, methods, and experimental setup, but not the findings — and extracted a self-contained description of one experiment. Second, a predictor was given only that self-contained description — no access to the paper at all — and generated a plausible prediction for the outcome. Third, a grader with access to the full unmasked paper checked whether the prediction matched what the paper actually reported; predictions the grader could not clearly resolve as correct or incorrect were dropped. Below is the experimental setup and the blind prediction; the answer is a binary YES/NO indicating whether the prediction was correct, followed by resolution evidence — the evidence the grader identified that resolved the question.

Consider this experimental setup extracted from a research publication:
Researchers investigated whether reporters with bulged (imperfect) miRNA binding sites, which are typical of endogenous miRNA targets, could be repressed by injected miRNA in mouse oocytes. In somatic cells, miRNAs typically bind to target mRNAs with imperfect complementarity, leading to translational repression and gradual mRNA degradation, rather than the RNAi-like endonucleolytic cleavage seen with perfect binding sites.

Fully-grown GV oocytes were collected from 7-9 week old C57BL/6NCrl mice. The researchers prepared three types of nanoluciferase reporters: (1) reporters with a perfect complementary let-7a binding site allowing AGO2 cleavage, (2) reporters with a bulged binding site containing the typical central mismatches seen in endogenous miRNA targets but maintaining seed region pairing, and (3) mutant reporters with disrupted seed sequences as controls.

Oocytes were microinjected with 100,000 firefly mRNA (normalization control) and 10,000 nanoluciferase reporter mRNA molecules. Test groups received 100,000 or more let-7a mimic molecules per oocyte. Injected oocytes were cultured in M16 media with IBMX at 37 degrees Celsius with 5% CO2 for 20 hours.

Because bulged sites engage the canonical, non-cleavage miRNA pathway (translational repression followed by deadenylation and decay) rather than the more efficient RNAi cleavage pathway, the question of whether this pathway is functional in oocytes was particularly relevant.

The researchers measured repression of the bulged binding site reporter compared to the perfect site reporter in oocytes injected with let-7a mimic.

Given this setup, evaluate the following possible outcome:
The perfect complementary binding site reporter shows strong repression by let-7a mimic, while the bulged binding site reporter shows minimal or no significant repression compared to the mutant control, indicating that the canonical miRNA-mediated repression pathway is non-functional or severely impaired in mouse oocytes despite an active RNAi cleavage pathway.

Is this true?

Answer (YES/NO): NO